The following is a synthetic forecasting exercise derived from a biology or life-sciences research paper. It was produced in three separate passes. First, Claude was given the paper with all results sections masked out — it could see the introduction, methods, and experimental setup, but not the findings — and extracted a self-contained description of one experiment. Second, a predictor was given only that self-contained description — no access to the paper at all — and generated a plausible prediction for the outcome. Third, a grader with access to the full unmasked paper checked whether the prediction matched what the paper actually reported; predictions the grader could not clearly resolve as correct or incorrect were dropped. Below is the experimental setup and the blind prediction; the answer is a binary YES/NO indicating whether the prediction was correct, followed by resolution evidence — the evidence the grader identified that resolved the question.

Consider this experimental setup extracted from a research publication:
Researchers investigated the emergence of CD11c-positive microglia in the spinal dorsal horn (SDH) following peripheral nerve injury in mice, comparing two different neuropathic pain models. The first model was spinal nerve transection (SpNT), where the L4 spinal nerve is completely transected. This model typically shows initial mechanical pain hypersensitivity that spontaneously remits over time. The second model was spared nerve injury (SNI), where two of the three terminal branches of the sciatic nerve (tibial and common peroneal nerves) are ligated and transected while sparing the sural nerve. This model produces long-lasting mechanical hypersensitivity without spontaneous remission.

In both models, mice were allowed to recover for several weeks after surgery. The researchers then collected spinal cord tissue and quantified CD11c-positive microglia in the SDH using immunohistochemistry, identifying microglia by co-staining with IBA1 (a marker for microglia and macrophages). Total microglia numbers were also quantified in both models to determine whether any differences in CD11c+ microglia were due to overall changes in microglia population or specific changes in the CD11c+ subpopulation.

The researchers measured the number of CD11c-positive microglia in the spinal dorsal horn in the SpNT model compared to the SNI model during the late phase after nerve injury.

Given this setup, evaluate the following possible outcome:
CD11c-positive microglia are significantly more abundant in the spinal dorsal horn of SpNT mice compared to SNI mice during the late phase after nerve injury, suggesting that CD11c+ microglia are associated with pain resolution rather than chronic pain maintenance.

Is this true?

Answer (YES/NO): YES